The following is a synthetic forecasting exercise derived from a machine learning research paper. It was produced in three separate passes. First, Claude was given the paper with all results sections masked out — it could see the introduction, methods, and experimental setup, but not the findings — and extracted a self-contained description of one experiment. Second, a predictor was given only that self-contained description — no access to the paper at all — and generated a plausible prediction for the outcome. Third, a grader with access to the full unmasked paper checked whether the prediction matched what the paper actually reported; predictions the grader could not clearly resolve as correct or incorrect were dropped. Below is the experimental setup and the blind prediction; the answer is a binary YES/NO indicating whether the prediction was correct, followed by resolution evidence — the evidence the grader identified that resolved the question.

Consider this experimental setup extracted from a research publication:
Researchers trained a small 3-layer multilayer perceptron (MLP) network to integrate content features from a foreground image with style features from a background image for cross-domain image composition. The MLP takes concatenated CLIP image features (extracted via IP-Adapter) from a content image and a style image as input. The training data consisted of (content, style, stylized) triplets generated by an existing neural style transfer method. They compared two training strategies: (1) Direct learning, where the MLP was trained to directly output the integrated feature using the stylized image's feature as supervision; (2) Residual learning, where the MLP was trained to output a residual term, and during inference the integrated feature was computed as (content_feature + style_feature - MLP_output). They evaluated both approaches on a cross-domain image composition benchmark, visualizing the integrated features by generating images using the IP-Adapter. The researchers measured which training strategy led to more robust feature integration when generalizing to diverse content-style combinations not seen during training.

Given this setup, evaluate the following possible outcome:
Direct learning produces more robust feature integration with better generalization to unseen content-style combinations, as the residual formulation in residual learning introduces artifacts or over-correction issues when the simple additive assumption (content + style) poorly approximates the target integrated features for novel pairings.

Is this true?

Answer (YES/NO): NO